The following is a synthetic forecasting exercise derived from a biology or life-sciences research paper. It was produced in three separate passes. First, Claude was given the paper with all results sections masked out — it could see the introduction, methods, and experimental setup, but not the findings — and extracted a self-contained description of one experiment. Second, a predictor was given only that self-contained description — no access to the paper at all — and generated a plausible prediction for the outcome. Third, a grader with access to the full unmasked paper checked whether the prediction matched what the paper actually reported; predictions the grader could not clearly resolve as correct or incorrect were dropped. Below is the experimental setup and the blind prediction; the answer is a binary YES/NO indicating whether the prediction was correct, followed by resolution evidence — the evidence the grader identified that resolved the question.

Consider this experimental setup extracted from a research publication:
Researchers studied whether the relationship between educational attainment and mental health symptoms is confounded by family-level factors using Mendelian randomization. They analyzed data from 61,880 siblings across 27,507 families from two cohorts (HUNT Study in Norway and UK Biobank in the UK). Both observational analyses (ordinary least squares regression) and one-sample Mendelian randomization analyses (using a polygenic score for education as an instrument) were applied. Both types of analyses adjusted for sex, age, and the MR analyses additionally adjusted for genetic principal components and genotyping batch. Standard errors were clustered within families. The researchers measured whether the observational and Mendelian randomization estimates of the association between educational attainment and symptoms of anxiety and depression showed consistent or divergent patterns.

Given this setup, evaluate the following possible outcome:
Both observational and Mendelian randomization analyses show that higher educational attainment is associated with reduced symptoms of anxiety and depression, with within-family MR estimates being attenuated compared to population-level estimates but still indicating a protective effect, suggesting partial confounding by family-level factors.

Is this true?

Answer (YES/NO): NO